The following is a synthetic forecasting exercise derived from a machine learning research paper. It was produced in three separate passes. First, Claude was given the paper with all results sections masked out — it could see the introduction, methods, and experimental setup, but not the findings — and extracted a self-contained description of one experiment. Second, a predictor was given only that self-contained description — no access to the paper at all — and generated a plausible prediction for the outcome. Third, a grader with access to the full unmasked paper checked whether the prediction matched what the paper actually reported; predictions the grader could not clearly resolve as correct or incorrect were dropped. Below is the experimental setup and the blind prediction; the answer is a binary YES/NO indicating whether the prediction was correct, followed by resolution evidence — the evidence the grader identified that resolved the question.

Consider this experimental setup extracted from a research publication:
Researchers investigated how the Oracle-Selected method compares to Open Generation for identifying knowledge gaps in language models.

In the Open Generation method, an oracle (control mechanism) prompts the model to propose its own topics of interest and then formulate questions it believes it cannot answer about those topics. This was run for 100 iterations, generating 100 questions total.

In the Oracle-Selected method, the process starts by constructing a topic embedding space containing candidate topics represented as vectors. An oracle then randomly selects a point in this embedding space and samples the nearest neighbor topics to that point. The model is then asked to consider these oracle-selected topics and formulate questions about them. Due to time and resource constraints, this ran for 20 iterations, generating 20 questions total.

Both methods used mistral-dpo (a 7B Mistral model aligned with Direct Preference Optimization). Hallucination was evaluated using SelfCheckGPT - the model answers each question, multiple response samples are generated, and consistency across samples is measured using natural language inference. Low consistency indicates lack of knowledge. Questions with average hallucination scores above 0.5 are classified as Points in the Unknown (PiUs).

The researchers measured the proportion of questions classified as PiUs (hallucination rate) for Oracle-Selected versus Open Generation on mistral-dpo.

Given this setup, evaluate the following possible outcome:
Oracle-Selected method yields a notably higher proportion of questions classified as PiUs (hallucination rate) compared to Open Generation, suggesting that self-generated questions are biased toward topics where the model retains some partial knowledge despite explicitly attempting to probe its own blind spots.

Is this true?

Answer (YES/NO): NO